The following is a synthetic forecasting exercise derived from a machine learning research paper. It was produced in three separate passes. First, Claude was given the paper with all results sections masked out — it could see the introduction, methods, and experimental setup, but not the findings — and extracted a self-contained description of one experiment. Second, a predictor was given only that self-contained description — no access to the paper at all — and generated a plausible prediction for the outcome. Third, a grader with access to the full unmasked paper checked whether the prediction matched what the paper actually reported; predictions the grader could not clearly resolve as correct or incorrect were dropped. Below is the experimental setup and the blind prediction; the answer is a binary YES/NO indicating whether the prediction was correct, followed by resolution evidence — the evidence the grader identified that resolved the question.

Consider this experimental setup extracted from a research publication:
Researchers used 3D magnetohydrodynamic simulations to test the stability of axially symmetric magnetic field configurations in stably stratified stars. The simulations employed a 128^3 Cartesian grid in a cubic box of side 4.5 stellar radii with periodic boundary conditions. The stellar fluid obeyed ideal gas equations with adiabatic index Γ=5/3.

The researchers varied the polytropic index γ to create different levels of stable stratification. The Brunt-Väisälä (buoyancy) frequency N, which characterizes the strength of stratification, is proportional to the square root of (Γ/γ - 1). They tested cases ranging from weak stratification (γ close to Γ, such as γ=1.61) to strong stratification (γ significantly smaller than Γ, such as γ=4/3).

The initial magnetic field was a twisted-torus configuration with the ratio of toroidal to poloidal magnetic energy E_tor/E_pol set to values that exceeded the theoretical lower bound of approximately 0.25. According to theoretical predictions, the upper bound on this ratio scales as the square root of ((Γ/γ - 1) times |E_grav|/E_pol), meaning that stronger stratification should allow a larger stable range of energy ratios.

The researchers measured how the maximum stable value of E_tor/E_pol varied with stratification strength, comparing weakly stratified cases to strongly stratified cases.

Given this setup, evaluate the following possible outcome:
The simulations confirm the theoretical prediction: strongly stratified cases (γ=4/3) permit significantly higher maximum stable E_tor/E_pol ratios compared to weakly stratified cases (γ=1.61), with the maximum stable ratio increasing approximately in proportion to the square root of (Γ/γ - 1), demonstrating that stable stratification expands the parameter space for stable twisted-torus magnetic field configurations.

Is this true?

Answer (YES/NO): YES